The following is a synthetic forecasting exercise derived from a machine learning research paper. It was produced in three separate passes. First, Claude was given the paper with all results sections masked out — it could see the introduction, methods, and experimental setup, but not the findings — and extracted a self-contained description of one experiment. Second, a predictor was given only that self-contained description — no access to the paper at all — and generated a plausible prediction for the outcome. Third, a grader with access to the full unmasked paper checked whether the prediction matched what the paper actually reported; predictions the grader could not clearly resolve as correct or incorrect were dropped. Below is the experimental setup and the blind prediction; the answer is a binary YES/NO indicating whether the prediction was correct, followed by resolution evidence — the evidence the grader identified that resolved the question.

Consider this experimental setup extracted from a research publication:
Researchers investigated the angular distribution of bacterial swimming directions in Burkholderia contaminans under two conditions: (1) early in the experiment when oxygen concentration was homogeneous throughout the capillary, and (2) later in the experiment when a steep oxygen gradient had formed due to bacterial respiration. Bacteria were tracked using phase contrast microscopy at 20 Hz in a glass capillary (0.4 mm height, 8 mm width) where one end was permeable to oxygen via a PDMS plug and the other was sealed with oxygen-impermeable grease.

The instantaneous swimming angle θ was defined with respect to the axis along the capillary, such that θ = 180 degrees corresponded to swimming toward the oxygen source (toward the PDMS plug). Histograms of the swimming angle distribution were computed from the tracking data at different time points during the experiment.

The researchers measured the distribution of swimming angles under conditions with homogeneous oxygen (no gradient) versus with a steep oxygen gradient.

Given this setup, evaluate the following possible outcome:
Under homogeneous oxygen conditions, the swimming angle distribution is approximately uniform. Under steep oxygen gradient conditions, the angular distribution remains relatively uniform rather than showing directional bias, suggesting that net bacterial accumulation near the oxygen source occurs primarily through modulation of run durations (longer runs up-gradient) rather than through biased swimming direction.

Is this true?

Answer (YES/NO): NO